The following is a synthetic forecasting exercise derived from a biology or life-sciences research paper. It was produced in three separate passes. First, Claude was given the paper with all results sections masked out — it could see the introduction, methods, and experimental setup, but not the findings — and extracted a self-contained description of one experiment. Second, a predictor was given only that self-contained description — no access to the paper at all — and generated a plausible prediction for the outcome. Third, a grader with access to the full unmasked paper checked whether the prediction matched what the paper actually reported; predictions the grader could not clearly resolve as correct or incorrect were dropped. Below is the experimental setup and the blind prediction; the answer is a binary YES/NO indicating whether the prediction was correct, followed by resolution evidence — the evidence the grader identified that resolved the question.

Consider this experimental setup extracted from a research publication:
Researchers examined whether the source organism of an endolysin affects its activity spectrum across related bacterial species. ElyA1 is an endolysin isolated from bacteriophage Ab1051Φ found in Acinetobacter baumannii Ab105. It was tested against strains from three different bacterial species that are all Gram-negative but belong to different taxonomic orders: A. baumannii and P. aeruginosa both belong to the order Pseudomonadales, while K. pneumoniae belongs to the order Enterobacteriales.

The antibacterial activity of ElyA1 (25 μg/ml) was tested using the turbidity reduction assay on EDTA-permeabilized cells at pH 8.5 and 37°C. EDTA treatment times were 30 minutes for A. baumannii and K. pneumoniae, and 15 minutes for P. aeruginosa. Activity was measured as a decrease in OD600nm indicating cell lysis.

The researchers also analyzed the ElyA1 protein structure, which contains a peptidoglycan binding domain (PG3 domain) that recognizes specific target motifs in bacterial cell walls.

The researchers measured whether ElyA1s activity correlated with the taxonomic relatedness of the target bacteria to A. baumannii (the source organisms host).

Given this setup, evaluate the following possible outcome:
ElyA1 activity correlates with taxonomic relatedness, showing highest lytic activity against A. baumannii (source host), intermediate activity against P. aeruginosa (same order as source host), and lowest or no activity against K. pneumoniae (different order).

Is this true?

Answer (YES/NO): YES